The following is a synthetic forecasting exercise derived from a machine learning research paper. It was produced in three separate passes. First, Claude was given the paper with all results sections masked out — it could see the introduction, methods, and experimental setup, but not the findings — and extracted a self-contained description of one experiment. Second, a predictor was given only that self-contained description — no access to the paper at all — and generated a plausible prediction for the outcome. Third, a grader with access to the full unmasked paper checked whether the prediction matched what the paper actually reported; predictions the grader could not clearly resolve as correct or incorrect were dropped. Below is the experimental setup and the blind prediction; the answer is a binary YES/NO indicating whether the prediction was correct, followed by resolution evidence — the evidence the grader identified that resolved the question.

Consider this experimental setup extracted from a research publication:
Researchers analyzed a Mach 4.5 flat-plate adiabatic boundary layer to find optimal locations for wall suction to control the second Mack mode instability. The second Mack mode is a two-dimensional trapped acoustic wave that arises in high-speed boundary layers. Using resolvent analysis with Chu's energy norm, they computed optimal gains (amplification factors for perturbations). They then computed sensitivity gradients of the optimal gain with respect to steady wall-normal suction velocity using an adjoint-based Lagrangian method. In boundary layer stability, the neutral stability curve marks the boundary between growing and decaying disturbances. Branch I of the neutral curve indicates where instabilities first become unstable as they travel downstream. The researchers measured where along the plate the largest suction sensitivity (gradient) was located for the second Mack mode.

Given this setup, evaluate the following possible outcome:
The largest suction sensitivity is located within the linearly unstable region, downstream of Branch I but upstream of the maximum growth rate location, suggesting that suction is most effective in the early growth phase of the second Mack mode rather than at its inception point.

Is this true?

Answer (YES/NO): NO